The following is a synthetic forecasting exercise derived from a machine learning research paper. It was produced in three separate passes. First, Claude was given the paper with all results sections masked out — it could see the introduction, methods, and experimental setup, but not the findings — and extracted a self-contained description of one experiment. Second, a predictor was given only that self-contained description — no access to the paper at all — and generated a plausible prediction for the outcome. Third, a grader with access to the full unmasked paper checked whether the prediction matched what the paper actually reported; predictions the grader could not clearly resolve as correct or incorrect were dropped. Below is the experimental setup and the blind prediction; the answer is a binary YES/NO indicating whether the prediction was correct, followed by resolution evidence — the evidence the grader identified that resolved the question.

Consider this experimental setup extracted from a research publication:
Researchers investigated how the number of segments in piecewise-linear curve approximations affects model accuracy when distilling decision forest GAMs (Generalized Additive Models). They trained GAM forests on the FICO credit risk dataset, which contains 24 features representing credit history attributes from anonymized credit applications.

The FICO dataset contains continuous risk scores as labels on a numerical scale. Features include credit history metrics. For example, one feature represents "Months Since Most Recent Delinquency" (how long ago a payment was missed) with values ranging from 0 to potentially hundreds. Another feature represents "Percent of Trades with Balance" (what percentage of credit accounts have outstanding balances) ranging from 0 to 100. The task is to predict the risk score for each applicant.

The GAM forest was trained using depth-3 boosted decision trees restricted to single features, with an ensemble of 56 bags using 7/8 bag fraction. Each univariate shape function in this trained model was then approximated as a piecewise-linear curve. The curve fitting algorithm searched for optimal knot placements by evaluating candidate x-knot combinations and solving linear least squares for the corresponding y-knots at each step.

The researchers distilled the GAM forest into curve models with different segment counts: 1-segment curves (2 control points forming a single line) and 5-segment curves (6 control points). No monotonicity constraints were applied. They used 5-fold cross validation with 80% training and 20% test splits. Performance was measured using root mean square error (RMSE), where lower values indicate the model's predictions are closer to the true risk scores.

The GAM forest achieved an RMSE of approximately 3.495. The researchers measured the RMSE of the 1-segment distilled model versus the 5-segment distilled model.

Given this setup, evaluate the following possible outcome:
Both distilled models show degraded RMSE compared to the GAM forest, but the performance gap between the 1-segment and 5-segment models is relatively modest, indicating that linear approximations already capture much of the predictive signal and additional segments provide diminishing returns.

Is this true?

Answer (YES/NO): NO